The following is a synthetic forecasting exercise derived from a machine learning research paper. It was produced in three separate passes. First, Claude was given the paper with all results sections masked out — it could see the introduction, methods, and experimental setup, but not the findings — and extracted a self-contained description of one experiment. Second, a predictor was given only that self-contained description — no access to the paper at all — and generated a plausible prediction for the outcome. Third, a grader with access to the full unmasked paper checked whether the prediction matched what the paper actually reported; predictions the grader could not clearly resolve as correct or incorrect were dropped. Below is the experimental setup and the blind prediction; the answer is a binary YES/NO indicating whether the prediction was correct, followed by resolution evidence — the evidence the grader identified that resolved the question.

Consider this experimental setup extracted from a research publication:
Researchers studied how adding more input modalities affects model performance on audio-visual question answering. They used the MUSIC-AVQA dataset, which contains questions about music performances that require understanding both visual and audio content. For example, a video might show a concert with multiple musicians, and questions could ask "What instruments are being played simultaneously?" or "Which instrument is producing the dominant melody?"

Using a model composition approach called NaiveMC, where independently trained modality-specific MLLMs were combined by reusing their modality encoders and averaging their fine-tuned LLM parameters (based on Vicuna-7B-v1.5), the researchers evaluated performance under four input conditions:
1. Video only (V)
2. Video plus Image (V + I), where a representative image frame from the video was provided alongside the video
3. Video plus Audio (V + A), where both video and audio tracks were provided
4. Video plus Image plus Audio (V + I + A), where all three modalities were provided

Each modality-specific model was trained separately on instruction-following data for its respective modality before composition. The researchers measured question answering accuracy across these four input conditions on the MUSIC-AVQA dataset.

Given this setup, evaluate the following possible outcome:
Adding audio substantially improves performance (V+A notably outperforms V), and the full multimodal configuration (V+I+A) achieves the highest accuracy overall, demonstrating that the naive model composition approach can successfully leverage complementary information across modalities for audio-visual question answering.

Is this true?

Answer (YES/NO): NO